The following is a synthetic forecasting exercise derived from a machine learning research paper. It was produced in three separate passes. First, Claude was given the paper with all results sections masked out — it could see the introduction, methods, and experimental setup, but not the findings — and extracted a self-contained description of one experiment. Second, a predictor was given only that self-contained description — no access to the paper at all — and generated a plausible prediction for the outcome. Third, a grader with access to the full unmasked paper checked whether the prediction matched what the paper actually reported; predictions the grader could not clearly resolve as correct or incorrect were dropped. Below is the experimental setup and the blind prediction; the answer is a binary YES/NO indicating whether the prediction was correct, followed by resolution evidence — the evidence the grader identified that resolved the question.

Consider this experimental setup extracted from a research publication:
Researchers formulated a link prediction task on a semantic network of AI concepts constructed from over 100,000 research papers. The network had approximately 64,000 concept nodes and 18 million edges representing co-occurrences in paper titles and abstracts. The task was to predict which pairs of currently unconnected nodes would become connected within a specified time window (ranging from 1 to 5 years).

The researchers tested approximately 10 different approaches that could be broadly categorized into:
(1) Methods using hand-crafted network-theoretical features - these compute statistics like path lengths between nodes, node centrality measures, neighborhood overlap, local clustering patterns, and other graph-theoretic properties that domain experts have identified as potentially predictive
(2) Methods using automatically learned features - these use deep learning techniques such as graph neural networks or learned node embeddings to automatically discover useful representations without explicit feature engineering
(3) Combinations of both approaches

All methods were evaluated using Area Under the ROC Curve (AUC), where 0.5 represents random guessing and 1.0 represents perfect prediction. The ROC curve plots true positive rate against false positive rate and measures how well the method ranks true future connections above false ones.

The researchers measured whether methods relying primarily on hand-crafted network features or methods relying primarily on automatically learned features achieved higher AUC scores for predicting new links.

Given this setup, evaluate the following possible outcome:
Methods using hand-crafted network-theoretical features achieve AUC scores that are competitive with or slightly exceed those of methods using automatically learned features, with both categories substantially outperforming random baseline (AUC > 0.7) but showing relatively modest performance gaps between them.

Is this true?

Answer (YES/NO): NO